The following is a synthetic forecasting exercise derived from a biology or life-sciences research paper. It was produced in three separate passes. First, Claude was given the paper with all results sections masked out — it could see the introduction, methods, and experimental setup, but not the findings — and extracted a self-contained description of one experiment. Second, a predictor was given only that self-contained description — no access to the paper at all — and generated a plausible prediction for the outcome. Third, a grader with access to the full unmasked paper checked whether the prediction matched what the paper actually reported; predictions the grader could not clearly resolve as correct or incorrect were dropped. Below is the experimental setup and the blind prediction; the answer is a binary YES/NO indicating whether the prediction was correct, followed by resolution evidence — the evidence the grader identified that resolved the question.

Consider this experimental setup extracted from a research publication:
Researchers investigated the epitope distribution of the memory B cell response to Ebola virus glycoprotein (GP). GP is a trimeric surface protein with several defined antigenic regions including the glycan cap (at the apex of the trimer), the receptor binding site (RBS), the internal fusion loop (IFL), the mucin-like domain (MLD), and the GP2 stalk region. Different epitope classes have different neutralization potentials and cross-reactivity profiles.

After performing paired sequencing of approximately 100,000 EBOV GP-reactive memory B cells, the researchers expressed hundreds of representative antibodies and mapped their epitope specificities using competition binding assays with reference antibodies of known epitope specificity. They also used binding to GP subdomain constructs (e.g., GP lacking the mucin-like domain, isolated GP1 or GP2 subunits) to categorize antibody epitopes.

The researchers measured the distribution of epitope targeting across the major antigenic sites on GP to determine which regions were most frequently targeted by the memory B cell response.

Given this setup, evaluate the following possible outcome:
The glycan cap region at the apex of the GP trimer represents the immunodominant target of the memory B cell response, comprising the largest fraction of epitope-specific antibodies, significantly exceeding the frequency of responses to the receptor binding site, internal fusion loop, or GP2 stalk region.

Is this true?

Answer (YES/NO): YES